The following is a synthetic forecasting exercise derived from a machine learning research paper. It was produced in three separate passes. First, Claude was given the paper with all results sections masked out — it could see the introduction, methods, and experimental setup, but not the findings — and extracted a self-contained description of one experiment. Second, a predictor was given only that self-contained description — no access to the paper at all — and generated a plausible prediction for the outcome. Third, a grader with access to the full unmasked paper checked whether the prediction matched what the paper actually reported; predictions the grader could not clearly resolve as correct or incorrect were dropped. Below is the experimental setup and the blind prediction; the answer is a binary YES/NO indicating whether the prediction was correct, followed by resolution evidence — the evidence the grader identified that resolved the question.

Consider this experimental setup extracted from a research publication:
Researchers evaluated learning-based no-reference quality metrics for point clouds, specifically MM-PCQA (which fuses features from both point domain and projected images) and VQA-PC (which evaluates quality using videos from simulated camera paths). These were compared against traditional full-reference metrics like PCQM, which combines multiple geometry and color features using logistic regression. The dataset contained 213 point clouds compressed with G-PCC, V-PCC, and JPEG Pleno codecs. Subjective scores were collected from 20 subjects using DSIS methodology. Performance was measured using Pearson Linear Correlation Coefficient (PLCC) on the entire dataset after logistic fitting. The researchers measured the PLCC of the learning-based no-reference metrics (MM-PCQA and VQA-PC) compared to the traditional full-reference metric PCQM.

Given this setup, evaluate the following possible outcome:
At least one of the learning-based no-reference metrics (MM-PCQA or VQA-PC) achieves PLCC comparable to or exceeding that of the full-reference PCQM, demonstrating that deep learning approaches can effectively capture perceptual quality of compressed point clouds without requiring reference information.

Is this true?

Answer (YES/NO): NO